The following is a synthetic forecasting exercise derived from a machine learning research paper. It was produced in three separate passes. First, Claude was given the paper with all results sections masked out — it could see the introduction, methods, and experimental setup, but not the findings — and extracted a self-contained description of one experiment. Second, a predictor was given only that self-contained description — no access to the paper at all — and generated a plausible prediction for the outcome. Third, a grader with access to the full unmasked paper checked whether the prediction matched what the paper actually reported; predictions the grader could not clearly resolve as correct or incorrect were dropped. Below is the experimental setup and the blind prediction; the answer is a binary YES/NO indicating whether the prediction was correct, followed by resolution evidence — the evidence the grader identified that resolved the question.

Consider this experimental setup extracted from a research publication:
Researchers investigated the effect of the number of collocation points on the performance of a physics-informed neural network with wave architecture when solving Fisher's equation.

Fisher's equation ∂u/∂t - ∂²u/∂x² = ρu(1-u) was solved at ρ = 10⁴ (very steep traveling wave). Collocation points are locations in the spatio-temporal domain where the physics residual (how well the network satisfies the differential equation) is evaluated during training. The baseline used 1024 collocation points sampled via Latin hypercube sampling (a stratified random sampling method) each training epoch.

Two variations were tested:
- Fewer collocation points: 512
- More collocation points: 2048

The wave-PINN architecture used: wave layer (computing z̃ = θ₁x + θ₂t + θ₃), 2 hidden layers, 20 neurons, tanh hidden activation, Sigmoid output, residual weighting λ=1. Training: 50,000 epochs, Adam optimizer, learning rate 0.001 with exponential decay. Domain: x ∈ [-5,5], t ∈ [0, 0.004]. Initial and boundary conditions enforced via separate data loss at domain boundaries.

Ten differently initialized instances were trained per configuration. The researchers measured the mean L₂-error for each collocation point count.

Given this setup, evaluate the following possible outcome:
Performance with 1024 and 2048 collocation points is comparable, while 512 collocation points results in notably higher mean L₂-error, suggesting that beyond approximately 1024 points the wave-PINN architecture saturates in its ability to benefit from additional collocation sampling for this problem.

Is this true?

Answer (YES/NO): NO